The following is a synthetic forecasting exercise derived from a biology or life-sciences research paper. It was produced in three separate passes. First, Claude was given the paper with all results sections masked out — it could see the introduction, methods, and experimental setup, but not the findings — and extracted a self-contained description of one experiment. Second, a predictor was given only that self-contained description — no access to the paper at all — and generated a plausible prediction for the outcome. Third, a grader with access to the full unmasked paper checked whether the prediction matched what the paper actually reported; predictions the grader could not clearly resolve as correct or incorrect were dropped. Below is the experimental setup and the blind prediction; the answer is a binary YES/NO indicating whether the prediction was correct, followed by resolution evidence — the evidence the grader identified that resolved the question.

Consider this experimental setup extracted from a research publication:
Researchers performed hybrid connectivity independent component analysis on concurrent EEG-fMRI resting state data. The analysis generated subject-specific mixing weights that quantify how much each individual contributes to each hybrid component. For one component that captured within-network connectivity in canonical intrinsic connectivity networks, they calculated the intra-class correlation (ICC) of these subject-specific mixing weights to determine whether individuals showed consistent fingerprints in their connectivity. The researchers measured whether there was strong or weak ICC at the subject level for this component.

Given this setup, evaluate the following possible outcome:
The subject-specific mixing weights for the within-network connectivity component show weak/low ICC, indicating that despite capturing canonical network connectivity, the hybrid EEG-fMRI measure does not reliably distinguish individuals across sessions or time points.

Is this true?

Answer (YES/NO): NO